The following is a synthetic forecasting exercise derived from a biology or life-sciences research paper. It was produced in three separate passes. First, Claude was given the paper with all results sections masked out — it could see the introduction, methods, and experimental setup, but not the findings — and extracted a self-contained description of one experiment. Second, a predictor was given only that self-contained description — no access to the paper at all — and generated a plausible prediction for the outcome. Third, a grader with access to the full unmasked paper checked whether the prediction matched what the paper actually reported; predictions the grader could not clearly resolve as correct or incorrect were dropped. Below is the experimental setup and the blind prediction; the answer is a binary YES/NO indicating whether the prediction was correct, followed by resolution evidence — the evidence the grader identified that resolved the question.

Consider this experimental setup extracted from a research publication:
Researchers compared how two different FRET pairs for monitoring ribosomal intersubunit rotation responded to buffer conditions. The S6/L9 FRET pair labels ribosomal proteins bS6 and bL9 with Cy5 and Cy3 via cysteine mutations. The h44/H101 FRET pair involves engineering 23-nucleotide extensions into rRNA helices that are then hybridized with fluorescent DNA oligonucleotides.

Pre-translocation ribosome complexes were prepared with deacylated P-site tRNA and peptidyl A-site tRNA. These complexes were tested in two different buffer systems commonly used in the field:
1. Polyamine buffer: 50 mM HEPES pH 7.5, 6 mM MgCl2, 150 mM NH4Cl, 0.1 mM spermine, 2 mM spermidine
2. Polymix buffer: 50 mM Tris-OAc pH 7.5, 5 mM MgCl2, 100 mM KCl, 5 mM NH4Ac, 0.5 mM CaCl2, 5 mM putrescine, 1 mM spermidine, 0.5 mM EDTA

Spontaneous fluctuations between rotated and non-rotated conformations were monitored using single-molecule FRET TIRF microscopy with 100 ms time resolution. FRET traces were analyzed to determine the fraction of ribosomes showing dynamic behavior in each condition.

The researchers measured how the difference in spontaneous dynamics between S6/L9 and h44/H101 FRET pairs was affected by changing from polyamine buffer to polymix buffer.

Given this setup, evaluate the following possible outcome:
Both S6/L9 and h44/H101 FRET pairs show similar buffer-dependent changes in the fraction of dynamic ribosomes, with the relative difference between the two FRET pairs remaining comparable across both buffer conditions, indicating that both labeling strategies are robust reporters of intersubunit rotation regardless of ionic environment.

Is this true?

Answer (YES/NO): NO